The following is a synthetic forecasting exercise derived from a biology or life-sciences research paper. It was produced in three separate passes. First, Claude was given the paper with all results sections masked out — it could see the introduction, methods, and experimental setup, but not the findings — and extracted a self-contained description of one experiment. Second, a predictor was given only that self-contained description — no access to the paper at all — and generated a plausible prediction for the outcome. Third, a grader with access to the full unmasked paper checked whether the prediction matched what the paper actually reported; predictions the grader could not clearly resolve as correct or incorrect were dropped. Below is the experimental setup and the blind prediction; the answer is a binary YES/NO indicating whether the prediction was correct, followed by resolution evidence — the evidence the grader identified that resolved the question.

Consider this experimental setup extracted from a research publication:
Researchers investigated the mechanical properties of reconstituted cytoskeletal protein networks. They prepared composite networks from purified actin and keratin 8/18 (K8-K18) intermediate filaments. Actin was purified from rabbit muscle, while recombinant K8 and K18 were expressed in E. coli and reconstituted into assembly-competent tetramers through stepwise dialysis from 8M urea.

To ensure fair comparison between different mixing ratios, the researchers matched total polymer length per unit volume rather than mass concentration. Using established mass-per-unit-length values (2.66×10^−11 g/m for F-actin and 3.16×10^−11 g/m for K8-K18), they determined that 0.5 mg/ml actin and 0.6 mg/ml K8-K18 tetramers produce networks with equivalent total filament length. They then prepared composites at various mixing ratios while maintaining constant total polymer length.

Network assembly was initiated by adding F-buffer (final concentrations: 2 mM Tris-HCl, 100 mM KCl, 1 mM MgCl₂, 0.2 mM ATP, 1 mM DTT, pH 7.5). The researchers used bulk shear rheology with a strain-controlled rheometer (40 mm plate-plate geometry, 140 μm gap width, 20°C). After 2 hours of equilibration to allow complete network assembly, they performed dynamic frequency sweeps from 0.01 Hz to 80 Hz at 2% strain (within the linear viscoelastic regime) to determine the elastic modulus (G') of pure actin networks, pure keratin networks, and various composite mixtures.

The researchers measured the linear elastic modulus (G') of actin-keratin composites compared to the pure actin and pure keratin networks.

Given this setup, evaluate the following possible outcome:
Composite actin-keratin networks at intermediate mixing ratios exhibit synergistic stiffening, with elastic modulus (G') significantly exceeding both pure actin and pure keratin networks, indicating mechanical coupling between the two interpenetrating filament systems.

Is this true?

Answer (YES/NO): NO